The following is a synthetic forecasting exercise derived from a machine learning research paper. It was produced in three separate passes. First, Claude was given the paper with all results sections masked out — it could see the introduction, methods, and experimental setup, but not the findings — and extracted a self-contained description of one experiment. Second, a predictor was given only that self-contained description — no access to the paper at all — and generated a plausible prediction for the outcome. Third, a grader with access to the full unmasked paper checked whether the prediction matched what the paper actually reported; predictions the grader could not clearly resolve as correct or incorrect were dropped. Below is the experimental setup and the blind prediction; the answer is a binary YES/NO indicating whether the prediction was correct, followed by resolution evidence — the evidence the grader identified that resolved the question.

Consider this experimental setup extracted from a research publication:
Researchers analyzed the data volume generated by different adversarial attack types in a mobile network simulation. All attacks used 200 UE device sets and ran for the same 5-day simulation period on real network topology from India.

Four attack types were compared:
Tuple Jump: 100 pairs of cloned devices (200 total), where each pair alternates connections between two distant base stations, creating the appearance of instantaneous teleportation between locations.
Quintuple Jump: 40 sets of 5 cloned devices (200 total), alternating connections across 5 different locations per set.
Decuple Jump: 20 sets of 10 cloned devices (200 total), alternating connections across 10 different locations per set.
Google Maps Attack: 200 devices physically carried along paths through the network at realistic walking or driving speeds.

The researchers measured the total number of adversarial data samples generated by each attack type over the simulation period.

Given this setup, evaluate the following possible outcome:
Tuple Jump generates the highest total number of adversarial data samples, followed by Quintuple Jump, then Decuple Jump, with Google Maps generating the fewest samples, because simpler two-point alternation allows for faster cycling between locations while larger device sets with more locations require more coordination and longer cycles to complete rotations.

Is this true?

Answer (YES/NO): YES